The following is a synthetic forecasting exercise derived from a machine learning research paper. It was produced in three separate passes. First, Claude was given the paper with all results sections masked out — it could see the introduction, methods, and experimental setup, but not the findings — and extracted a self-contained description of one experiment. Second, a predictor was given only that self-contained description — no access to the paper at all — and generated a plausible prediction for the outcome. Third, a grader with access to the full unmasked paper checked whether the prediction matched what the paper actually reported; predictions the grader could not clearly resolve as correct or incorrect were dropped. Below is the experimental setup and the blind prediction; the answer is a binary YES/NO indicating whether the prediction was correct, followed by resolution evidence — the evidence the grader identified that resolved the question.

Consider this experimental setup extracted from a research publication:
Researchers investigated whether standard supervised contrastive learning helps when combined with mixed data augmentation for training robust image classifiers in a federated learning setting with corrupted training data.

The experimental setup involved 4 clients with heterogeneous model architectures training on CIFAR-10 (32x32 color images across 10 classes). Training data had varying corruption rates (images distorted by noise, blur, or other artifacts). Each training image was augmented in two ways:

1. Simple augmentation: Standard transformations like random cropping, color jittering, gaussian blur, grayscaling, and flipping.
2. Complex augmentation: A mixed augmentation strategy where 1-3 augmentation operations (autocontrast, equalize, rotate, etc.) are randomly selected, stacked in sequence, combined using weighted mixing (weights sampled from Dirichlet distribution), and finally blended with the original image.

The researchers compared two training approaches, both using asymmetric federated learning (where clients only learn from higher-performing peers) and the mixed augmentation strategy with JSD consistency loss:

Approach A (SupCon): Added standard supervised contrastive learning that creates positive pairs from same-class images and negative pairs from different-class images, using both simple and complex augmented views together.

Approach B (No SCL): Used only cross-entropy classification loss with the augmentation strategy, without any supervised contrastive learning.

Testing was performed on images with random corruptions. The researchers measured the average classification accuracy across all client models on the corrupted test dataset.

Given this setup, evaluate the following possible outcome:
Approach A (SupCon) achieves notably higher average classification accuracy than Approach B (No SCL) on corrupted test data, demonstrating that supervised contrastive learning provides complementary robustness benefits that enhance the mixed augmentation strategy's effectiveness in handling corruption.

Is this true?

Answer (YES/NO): NO